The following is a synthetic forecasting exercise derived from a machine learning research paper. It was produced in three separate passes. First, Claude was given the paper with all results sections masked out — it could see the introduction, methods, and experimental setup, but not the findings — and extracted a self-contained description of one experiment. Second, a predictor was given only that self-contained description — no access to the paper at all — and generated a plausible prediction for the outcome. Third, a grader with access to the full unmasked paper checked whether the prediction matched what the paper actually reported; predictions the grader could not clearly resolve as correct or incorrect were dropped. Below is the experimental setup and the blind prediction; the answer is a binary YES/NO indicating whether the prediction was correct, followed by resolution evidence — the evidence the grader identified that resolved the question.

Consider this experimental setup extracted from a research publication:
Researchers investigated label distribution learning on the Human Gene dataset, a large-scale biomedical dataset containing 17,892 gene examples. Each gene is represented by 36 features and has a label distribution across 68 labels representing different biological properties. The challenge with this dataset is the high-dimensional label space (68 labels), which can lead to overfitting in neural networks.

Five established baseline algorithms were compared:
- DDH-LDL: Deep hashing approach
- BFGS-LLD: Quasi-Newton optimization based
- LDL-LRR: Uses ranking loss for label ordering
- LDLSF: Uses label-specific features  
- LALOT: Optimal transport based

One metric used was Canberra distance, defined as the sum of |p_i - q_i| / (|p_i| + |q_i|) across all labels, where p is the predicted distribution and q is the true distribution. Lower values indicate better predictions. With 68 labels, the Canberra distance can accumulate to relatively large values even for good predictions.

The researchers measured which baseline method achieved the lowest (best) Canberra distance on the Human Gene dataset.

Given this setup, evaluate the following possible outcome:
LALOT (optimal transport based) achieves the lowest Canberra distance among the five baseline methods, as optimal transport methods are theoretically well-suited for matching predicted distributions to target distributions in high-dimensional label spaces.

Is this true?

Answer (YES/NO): NO